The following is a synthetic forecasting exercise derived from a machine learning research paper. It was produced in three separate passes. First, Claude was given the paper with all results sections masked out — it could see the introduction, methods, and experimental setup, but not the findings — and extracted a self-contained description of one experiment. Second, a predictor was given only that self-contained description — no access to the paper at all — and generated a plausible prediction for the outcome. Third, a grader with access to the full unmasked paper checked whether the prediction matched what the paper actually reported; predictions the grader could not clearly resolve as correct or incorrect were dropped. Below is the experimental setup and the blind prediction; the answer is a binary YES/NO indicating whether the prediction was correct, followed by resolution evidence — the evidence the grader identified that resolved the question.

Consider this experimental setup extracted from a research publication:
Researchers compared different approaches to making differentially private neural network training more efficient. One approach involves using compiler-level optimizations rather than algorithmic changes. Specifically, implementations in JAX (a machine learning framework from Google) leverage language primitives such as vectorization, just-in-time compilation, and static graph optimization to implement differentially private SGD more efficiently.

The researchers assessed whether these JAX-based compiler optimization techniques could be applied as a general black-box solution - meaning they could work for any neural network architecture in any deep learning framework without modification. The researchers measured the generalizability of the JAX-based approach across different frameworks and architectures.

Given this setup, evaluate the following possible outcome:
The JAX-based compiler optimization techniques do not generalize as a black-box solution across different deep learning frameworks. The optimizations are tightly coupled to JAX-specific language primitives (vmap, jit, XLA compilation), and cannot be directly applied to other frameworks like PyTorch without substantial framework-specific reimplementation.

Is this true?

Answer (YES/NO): YES